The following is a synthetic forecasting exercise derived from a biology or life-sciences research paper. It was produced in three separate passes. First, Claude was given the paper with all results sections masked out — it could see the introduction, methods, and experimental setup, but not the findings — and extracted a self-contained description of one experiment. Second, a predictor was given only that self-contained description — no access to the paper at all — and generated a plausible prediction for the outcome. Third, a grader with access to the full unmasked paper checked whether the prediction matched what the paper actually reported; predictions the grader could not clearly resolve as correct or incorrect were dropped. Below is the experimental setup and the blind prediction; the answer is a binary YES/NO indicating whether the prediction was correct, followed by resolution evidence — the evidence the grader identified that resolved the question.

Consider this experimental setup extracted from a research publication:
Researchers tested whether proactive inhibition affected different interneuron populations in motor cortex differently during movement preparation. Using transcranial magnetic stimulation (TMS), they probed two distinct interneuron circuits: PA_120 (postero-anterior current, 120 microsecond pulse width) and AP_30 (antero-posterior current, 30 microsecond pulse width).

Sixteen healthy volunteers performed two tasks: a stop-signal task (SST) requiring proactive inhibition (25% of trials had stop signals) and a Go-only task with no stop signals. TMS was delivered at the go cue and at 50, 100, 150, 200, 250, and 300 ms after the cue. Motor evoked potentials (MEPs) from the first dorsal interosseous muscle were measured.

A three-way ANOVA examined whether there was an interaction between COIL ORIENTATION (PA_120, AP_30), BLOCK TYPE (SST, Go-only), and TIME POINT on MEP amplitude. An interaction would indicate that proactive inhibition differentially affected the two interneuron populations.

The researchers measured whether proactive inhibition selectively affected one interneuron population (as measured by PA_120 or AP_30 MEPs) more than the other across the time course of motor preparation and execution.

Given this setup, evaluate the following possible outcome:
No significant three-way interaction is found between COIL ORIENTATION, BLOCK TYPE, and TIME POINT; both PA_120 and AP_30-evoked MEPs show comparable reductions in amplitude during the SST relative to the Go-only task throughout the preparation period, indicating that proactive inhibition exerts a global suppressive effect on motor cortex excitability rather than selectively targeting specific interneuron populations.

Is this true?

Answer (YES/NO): NO